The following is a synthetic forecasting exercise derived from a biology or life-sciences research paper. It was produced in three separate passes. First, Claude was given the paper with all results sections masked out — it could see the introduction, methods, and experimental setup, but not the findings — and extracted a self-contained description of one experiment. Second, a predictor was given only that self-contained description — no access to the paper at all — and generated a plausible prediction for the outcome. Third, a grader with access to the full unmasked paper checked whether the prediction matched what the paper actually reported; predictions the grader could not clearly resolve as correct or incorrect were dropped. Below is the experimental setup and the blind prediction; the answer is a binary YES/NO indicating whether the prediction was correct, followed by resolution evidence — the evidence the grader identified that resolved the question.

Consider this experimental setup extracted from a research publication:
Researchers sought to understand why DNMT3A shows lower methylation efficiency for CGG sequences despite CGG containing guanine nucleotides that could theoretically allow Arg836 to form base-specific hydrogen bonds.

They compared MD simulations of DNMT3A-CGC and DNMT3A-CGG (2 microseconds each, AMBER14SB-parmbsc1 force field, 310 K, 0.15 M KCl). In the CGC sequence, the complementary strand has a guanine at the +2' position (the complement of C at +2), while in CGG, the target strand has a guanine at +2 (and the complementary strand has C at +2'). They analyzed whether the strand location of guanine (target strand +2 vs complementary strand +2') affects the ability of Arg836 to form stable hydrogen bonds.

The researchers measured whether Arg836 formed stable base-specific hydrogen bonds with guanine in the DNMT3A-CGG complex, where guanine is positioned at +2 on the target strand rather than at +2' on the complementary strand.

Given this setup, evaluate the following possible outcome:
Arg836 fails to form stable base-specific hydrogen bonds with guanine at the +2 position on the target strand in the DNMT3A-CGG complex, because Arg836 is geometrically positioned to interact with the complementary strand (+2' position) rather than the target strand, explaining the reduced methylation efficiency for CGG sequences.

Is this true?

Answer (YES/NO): YES